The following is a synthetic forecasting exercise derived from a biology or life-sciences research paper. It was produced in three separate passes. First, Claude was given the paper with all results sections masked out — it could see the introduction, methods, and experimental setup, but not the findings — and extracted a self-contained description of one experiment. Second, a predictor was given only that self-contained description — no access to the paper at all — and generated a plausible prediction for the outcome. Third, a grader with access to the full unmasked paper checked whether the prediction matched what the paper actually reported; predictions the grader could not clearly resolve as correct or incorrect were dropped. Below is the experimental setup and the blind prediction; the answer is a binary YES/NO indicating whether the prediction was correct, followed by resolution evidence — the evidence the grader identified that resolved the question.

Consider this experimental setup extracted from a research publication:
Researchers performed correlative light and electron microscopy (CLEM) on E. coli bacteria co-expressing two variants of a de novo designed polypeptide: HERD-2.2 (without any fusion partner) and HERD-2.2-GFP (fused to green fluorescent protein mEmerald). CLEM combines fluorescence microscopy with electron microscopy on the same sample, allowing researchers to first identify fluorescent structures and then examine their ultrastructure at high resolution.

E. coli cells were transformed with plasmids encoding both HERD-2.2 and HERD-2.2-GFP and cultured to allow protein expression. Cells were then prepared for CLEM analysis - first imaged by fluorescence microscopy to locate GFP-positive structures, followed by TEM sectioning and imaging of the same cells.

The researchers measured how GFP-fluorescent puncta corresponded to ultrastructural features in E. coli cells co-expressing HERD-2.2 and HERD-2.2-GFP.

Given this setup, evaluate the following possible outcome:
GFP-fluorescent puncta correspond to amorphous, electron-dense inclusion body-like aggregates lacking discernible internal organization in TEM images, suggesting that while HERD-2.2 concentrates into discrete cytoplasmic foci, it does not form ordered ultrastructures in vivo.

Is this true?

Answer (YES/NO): NO